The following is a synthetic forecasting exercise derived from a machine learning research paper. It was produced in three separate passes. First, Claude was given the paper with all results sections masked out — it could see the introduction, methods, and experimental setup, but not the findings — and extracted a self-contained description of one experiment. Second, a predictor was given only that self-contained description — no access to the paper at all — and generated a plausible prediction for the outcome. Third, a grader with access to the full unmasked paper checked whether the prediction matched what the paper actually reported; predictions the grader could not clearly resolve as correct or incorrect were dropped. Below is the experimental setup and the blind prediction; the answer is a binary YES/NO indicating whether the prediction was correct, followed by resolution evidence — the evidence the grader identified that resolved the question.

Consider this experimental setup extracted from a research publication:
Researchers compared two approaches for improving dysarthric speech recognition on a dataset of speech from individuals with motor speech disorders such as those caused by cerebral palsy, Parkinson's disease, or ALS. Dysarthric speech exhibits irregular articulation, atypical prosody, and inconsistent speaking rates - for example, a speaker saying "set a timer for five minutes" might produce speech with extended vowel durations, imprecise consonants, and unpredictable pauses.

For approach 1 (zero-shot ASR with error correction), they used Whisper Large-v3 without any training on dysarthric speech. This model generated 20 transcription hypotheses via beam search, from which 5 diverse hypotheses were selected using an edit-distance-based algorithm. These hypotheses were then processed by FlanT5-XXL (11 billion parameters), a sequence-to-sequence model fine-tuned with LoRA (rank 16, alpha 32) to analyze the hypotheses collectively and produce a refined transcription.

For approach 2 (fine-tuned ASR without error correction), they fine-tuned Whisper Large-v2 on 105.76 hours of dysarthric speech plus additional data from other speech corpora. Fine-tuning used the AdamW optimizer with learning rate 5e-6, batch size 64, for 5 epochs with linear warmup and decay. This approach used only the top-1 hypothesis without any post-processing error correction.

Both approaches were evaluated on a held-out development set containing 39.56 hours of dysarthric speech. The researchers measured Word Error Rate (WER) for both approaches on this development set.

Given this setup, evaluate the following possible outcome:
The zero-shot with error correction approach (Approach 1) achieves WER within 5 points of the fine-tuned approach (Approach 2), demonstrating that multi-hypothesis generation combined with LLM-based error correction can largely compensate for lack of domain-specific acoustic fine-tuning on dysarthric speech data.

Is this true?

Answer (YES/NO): YES